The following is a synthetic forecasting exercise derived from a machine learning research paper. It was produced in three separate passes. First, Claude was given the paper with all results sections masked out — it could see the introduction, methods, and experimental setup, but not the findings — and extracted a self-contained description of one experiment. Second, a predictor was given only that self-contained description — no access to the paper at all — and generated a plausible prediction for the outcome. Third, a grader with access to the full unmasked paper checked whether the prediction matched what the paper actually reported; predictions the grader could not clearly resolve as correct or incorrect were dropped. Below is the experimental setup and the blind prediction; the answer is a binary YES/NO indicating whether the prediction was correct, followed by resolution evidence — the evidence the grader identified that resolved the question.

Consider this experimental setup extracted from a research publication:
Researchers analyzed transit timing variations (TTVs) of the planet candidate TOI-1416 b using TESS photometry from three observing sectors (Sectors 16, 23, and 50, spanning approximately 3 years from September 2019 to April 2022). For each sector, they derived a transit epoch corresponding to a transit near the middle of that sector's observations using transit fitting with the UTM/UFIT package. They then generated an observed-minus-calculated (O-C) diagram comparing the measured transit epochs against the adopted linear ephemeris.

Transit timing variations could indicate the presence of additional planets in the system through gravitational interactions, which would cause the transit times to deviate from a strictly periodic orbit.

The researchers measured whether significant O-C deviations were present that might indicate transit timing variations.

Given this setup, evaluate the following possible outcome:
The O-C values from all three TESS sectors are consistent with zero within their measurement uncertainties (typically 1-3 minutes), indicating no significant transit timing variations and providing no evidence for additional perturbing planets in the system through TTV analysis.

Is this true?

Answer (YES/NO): YES